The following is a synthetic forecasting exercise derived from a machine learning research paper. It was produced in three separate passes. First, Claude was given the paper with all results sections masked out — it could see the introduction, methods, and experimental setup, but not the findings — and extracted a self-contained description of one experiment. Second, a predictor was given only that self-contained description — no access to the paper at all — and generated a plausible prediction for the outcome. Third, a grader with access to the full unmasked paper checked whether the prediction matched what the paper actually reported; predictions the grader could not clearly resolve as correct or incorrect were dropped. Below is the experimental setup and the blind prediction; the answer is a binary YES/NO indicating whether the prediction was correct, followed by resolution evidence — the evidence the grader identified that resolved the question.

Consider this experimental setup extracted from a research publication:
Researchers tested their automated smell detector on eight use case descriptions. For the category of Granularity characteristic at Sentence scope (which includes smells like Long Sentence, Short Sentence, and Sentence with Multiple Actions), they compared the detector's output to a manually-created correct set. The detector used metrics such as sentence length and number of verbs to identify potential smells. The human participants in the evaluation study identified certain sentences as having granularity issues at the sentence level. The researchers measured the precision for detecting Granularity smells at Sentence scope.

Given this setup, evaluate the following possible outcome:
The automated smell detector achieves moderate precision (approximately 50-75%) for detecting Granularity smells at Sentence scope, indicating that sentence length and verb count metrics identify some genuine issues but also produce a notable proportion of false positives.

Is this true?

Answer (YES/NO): NO